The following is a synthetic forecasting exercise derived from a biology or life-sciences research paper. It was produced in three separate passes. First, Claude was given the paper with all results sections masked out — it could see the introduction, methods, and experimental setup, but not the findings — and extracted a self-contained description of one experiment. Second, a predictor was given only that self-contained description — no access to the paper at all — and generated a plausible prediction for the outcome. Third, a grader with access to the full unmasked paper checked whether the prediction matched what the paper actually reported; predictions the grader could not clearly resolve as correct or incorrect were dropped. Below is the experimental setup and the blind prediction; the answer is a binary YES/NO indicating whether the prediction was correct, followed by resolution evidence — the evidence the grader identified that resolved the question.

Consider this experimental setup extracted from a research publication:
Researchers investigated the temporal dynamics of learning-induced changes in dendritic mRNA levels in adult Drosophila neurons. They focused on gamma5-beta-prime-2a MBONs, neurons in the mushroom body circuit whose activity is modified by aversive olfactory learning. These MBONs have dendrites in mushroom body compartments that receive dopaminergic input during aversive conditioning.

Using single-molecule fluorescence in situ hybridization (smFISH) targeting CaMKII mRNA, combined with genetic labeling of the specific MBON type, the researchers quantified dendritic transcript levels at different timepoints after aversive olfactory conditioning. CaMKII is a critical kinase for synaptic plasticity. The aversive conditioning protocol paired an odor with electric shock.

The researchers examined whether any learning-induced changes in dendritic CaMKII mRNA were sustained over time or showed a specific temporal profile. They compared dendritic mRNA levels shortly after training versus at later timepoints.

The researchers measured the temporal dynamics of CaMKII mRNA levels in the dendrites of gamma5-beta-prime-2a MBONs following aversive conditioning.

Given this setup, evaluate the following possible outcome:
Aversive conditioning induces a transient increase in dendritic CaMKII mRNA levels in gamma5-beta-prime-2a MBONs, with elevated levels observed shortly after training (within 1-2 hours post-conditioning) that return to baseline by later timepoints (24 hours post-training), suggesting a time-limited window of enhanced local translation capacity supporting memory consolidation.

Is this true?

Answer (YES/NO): NO